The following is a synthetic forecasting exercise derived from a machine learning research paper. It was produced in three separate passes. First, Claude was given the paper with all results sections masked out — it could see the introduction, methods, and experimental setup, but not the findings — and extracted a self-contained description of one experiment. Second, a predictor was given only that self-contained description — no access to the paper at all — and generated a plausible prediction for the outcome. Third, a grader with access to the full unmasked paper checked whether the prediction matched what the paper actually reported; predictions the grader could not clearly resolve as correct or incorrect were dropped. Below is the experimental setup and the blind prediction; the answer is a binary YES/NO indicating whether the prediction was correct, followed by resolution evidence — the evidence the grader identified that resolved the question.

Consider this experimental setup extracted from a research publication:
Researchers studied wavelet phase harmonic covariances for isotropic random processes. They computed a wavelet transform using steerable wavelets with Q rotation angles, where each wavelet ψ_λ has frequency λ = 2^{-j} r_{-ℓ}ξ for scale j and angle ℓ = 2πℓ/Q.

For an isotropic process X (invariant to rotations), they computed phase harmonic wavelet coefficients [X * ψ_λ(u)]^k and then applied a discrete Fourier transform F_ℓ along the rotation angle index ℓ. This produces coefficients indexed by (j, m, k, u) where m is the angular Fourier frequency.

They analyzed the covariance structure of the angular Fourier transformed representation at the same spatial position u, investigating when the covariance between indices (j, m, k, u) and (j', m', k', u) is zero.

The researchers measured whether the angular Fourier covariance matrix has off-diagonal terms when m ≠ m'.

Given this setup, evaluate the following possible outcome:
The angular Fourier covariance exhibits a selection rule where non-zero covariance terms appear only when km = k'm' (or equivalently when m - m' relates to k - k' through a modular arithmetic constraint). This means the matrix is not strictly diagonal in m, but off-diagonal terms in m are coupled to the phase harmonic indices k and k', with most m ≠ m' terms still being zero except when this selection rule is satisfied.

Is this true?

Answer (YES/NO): NO